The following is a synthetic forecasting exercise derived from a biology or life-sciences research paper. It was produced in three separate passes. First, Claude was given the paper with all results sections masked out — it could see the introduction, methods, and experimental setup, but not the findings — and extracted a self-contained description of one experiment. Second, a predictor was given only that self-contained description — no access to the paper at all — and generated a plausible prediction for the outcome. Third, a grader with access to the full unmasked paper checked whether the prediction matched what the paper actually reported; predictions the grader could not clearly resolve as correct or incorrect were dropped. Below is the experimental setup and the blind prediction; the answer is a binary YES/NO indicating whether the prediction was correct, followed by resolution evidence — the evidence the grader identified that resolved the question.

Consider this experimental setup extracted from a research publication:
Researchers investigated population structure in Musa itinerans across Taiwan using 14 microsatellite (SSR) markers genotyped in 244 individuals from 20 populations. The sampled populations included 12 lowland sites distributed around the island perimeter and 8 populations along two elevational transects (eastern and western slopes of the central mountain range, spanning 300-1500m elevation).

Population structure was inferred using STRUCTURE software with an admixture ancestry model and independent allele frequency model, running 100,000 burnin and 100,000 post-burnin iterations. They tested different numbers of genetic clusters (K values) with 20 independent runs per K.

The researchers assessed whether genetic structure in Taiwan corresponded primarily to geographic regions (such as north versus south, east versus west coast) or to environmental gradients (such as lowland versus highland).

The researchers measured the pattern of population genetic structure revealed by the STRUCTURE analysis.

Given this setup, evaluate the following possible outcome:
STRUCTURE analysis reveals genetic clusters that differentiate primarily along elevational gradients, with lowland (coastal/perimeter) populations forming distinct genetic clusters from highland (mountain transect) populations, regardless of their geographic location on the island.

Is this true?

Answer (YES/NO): NO